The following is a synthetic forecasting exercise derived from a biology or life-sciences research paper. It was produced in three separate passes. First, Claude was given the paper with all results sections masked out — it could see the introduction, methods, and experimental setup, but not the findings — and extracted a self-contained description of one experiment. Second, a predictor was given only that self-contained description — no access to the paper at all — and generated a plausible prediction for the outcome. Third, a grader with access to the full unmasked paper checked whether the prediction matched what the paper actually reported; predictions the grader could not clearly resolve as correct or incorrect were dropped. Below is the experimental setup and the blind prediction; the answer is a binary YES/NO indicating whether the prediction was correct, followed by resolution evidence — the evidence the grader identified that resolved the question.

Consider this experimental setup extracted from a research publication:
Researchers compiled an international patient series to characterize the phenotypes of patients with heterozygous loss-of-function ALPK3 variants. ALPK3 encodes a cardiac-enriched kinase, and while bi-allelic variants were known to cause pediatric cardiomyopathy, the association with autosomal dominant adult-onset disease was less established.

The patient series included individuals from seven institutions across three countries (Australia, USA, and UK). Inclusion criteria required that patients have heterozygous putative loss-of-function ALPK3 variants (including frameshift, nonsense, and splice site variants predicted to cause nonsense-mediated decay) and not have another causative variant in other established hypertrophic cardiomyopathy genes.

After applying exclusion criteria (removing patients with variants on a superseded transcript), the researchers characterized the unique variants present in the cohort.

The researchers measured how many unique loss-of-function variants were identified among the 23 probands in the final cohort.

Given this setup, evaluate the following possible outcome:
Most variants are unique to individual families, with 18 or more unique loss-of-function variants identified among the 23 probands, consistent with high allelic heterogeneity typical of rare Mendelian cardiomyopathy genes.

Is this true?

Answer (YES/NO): YES